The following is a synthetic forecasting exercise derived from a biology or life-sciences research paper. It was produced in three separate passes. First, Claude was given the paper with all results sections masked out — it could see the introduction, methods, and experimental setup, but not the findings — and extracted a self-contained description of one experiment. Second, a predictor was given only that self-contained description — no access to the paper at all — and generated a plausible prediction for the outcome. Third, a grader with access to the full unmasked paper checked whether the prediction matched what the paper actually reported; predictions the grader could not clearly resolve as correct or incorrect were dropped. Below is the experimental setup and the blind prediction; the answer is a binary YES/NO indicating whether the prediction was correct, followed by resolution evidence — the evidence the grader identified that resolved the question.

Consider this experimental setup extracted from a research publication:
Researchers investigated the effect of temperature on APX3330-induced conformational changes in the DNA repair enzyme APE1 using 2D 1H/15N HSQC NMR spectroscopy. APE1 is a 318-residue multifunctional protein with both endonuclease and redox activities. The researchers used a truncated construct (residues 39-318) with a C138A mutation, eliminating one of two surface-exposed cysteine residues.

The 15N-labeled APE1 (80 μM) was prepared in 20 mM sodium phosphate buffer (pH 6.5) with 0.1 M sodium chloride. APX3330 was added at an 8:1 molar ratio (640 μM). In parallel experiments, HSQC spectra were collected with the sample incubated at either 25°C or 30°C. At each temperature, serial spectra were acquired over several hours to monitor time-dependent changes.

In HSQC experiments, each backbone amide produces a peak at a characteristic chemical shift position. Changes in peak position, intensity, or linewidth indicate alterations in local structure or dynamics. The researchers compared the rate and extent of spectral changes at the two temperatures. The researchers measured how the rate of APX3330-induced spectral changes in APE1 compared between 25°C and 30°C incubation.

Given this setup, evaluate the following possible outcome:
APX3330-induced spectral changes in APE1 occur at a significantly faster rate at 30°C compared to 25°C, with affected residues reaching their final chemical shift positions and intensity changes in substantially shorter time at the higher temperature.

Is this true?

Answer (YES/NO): YES